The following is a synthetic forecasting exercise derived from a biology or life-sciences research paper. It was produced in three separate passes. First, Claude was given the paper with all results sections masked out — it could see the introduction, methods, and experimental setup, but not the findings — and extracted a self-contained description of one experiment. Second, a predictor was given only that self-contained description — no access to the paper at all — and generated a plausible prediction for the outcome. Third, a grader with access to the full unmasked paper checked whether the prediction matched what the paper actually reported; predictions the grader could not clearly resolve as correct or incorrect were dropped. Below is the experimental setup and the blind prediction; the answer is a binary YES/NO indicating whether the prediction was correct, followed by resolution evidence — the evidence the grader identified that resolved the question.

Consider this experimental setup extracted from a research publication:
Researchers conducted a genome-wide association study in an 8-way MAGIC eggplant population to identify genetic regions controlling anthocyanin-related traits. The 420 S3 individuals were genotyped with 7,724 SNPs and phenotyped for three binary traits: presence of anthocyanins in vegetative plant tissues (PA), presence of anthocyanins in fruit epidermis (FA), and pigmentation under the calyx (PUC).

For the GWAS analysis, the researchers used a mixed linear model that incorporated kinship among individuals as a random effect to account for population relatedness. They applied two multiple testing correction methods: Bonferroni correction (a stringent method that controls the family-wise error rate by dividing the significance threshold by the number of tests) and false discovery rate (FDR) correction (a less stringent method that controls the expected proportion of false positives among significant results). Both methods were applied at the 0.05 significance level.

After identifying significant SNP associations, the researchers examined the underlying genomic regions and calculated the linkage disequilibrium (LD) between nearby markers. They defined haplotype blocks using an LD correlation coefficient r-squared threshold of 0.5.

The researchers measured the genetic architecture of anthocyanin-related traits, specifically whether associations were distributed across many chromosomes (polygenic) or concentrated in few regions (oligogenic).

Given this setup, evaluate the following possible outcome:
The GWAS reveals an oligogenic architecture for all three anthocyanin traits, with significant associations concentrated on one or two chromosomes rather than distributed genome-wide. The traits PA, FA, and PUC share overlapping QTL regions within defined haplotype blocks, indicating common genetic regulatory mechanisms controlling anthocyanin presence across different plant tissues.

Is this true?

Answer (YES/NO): NO